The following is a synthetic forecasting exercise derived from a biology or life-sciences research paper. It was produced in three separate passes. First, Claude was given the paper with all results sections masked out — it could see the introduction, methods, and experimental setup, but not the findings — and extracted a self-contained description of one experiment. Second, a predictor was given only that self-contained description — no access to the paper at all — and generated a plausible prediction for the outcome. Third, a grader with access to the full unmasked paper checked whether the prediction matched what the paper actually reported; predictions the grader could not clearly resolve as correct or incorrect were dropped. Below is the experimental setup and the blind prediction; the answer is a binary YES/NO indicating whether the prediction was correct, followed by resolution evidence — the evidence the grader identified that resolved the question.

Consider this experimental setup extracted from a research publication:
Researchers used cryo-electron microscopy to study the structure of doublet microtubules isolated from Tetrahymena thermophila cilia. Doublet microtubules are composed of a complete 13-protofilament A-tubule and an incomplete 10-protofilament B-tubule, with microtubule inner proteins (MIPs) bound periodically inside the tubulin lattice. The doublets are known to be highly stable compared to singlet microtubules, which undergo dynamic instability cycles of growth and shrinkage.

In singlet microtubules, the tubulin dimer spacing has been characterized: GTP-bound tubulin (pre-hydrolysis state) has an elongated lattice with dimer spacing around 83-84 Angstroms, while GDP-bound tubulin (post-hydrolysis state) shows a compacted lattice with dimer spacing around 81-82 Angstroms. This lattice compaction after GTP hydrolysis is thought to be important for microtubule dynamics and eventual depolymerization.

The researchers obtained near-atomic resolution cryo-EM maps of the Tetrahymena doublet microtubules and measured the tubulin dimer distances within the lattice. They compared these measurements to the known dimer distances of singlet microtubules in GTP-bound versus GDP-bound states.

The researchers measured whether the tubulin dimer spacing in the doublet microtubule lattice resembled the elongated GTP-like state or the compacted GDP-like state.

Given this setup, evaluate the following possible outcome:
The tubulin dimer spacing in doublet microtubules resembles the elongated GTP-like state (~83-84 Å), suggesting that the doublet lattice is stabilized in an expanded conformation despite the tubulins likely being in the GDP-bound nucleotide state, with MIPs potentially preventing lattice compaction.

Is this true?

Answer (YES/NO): YES